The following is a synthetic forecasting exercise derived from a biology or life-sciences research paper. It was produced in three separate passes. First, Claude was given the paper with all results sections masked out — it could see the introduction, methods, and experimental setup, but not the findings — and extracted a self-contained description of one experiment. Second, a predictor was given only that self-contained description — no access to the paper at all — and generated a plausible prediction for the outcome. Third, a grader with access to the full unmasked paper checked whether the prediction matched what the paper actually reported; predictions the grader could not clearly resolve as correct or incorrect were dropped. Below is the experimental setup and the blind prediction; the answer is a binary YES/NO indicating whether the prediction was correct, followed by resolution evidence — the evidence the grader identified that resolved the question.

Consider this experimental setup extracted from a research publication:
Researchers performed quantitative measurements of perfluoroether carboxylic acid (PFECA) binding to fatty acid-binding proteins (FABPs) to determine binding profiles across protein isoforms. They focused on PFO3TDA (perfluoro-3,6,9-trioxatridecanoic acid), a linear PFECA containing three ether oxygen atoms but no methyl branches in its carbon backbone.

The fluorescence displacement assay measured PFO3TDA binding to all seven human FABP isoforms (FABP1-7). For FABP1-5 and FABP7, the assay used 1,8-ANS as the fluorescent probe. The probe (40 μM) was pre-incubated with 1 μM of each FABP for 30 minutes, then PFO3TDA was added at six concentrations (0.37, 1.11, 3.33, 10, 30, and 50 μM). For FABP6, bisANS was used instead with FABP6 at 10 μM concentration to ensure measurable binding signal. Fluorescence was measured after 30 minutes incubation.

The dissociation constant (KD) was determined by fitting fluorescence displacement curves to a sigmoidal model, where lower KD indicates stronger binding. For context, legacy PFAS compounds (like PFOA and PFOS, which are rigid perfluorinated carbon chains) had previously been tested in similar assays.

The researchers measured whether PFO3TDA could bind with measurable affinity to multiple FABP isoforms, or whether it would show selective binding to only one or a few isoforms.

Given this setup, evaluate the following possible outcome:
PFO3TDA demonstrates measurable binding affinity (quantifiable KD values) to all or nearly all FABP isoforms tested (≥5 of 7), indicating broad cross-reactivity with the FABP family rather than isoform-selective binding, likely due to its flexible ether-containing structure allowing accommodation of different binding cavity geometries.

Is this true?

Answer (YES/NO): YES